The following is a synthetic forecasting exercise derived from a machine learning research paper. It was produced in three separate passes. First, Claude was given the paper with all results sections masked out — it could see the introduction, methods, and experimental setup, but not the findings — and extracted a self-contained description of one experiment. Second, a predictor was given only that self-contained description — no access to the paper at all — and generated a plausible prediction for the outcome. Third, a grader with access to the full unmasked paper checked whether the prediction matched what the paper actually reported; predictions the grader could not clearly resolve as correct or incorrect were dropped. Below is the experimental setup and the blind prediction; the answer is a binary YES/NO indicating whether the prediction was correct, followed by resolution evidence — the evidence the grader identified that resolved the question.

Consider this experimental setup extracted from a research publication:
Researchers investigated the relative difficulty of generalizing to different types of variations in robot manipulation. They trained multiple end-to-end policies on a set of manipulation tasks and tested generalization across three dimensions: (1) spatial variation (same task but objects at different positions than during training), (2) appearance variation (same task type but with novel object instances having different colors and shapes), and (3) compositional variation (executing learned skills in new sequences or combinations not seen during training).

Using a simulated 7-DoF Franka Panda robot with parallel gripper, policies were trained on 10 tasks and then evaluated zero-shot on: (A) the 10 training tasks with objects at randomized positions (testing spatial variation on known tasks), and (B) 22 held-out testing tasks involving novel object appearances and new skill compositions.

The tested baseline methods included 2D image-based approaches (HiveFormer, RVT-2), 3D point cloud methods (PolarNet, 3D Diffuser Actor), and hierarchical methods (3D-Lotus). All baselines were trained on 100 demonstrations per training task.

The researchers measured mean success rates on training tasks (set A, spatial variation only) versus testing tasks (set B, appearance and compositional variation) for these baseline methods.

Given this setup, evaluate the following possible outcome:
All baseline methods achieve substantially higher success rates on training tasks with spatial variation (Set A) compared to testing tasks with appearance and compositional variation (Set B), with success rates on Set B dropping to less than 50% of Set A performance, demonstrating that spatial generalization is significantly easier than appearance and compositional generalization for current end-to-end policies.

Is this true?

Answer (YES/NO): NO